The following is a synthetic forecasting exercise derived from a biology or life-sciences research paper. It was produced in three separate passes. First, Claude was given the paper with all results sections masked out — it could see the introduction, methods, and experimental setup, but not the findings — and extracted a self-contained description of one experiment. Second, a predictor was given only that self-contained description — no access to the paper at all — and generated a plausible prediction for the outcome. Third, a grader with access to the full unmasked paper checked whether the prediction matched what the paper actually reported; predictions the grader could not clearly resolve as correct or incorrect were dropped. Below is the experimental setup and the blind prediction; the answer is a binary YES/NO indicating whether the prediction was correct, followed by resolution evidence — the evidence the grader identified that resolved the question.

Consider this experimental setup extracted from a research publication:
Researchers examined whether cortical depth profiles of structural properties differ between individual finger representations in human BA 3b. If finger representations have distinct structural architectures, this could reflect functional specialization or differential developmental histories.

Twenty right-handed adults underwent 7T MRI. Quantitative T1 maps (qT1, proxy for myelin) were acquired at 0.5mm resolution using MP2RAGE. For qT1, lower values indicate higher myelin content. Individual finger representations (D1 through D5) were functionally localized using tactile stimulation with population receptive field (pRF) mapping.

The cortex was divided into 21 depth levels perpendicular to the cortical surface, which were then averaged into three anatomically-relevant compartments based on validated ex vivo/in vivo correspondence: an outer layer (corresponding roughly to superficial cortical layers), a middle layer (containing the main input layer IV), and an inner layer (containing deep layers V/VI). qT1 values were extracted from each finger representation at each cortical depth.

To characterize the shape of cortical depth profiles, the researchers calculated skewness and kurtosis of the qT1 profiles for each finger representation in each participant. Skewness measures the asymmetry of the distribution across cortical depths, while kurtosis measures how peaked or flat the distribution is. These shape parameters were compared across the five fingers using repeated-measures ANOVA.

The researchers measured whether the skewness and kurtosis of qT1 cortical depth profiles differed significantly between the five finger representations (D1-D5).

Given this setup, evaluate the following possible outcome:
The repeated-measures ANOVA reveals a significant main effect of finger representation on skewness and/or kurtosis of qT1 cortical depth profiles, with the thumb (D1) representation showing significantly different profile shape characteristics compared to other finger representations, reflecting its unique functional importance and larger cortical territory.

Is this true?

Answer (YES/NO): NO